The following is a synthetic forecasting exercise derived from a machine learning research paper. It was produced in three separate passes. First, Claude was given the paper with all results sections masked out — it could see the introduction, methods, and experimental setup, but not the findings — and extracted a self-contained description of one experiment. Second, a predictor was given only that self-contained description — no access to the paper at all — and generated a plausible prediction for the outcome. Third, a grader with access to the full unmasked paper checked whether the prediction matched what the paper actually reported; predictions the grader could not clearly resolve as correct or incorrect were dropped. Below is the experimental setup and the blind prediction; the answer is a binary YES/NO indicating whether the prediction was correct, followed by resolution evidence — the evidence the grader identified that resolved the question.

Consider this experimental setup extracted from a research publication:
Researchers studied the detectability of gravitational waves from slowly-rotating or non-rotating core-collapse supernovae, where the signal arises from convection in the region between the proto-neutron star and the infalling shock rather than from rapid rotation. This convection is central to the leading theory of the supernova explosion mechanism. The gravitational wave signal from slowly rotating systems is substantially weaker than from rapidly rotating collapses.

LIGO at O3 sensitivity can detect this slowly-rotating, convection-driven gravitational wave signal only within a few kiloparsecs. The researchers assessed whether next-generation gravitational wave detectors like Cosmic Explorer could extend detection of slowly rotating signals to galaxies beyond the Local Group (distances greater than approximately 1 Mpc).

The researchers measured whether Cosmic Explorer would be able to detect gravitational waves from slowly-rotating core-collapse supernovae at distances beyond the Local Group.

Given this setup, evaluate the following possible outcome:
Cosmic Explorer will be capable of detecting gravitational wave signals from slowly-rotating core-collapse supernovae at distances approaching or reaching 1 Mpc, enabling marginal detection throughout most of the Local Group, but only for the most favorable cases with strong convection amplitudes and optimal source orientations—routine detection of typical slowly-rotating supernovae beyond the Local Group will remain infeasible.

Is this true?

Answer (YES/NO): NO